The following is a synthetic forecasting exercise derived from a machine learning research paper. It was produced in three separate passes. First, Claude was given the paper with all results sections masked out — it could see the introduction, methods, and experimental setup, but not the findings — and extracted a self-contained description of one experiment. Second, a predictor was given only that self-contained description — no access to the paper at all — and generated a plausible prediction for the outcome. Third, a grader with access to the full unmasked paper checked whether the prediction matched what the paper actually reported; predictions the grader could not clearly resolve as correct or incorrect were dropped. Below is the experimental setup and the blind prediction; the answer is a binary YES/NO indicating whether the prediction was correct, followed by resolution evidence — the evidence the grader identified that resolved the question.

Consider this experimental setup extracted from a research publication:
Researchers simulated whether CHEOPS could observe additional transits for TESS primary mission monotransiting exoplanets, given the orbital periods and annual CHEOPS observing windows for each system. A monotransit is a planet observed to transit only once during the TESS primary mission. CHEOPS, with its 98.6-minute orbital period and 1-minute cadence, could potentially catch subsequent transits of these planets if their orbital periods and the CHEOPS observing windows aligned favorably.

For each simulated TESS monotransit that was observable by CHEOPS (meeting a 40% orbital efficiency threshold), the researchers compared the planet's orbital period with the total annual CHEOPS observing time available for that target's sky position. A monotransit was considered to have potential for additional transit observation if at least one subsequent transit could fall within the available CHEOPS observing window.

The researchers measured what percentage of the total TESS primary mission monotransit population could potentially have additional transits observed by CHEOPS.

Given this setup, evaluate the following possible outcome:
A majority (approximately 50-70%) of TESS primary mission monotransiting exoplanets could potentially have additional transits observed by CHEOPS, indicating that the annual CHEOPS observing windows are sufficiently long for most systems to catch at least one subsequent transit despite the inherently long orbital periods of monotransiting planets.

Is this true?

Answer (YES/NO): YES